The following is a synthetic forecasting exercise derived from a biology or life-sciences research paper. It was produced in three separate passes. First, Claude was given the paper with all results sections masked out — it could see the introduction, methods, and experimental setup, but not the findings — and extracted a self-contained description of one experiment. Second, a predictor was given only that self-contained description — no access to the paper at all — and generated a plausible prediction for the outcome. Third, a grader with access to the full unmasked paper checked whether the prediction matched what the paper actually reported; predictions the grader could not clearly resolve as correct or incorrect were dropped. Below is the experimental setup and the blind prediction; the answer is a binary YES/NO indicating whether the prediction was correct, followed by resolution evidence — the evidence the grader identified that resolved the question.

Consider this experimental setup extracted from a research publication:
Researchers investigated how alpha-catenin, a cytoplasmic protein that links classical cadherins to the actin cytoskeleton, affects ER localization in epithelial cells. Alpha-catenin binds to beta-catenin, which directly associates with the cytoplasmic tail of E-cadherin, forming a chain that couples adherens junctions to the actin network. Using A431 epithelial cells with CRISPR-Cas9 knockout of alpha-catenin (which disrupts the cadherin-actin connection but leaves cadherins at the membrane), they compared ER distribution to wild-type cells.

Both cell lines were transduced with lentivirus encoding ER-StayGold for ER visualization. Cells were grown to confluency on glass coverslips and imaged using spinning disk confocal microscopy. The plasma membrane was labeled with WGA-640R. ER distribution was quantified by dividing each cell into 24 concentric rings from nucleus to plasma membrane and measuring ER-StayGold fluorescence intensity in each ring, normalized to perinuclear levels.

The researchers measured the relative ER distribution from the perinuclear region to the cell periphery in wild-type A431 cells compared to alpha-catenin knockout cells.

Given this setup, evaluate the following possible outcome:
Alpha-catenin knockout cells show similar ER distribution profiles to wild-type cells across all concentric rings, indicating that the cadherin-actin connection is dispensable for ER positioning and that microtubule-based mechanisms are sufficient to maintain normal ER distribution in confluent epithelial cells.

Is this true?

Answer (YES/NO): NO